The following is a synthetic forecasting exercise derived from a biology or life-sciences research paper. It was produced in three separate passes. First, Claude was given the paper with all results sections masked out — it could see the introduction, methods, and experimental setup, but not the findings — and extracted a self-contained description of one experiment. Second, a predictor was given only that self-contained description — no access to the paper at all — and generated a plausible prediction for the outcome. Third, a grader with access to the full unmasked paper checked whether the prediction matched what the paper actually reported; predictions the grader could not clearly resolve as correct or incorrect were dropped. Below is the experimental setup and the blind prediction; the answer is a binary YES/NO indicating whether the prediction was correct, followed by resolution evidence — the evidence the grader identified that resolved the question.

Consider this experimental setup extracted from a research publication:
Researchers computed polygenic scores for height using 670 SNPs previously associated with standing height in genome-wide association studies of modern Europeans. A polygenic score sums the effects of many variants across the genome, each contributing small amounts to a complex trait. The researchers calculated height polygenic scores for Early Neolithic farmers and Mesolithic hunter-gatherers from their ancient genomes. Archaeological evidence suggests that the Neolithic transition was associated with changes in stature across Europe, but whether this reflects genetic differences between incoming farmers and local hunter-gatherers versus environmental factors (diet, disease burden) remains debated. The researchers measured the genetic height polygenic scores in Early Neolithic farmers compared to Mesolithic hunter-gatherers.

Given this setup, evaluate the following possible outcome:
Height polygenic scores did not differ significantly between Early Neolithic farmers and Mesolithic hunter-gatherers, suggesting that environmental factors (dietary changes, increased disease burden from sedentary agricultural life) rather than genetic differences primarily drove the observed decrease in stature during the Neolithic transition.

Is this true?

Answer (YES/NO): NO